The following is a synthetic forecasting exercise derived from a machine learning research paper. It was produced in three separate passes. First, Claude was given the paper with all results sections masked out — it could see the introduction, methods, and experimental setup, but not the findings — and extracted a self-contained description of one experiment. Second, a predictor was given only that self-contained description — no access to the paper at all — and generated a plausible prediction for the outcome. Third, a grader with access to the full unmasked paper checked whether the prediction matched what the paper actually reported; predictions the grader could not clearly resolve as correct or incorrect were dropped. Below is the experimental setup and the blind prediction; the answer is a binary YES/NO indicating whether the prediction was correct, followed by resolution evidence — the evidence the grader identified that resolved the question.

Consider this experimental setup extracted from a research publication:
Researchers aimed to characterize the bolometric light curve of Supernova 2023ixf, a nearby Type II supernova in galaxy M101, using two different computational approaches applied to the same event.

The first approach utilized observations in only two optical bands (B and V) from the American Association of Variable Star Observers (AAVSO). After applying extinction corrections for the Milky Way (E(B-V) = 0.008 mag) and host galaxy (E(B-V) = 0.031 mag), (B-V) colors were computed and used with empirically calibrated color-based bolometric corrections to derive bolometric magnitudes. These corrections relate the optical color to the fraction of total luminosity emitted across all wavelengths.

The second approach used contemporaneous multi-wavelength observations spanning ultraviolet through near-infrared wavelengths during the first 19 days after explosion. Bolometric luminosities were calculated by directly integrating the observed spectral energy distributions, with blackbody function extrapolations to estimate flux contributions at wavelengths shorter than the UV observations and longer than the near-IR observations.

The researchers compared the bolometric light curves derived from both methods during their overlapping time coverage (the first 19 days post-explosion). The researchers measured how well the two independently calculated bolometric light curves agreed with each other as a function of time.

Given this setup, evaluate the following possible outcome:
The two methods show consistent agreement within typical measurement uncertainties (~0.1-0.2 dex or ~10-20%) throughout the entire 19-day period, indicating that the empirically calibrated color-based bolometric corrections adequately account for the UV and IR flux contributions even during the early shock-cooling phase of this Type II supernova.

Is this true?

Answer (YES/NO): NO